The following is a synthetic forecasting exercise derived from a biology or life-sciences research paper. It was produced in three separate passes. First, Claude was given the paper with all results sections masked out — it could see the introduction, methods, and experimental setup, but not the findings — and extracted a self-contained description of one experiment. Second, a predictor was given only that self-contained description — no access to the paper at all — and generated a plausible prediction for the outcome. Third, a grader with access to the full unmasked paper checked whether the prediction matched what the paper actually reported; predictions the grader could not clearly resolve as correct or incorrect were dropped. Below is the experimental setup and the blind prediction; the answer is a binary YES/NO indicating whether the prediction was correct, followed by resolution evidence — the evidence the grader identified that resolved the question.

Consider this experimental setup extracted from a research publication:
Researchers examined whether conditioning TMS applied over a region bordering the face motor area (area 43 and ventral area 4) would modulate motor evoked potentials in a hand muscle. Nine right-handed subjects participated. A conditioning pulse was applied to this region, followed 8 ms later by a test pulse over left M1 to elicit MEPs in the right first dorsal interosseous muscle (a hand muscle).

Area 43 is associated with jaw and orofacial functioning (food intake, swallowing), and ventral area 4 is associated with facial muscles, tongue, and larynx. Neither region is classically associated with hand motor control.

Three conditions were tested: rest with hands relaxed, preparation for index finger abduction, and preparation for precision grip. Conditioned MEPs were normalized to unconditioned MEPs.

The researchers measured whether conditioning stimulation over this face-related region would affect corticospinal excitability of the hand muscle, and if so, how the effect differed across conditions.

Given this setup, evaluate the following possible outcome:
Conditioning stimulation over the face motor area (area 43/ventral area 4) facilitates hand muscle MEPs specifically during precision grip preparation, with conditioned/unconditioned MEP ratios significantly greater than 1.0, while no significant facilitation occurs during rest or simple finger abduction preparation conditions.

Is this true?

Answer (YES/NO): NO